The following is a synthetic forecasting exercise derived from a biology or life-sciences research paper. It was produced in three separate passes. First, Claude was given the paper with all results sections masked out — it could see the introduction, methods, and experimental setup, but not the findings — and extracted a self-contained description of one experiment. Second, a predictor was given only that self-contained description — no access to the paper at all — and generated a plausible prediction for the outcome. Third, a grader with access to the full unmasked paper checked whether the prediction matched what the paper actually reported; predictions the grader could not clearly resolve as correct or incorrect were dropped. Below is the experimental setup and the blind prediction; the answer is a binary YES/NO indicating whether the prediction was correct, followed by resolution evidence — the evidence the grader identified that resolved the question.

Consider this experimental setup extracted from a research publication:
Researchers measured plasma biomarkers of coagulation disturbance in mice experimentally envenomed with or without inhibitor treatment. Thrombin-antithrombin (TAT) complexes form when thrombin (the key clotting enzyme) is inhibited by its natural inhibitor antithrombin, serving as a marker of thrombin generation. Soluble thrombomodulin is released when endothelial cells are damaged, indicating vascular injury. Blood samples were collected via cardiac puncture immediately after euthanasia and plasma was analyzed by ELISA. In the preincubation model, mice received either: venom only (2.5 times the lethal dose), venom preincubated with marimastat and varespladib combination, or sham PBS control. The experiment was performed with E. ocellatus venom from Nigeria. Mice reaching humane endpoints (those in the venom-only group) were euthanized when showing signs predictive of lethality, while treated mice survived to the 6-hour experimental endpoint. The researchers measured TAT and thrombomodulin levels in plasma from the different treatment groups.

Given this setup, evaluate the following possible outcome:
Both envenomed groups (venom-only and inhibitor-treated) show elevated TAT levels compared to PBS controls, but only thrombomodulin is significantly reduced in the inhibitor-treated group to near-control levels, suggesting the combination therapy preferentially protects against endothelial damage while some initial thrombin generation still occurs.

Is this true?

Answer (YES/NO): NO